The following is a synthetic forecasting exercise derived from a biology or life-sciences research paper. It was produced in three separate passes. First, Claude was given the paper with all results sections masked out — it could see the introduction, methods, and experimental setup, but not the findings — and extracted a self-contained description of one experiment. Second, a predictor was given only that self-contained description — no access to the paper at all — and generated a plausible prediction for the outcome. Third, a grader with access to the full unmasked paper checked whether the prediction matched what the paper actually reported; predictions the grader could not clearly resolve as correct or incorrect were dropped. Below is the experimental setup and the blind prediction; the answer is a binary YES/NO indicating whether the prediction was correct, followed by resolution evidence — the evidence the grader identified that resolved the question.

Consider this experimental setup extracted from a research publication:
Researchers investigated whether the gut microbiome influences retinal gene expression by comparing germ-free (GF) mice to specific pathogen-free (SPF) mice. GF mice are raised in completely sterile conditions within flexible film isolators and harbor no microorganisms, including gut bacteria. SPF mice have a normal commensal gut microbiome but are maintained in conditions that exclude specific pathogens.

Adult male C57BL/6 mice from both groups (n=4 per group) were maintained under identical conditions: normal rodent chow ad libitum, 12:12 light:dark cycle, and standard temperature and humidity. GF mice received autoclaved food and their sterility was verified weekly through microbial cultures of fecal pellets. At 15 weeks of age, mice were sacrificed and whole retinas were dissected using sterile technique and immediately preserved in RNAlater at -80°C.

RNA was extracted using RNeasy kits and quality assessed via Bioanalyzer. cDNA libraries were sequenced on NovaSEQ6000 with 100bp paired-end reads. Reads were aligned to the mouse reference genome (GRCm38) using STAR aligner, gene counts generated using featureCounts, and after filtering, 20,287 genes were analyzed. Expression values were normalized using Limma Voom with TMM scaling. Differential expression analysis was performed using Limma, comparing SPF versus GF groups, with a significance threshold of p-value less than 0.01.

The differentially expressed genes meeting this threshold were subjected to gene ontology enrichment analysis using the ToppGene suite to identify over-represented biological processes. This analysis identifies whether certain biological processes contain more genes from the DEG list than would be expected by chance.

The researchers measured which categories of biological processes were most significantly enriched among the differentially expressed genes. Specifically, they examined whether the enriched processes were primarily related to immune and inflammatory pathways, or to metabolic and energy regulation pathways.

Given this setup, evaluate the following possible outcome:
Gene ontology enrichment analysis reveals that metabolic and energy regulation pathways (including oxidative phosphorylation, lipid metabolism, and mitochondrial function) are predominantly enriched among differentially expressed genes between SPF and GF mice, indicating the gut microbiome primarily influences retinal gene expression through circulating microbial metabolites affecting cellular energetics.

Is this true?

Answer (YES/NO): YES